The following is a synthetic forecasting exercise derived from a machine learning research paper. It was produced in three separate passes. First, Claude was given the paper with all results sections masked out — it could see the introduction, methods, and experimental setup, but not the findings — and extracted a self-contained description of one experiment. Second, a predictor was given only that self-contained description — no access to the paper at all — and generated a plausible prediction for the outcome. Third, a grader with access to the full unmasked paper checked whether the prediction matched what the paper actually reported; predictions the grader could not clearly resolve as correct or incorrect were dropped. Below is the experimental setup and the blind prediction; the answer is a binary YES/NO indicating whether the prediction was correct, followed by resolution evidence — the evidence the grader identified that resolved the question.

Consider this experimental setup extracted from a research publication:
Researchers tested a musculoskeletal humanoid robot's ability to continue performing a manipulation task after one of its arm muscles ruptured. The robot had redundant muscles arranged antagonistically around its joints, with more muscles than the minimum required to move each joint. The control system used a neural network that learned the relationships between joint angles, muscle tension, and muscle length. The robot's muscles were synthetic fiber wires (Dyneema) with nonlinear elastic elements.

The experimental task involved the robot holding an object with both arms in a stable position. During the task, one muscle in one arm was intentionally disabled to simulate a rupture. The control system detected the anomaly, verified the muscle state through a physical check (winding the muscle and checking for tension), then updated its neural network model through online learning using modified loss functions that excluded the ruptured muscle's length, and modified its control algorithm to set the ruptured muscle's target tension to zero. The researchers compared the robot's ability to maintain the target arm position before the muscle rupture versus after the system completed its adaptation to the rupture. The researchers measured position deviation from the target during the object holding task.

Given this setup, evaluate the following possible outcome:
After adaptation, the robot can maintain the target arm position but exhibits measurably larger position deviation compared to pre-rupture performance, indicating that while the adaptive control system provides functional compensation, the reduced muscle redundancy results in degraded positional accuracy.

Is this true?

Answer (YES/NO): NO